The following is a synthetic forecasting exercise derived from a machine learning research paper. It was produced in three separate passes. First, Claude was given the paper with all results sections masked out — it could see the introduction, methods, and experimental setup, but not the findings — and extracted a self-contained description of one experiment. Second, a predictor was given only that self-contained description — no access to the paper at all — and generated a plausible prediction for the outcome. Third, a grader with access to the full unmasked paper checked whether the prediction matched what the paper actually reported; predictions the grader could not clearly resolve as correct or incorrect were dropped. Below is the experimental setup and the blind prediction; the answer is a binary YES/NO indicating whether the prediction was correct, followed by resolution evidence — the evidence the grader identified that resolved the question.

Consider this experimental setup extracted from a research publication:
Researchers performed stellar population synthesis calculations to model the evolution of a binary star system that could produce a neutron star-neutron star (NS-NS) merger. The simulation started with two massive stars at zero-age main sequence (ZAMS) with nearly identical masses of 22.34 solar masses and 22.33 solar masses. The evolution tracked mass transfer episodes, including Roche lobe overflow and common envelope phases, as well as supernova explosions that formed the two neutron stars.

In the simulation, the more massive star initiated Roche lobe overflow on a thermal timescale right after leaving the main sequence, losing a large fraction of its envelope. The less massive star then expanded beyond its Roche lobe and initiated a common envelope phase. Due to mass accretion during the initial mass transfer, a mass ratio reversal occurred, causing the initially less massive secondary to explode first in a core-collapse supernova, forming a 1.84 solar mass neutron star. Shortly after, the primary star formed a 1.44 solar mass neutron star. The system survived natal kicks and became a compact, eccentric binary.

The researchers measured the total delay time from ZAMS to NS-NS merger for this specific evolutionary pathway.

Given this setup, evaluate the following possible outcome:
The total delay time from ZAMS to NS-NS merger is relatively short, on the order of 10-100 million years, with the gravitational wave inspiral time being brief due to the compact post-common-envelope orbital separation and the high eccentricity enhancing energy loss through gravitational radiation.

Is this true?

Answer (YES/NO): YES